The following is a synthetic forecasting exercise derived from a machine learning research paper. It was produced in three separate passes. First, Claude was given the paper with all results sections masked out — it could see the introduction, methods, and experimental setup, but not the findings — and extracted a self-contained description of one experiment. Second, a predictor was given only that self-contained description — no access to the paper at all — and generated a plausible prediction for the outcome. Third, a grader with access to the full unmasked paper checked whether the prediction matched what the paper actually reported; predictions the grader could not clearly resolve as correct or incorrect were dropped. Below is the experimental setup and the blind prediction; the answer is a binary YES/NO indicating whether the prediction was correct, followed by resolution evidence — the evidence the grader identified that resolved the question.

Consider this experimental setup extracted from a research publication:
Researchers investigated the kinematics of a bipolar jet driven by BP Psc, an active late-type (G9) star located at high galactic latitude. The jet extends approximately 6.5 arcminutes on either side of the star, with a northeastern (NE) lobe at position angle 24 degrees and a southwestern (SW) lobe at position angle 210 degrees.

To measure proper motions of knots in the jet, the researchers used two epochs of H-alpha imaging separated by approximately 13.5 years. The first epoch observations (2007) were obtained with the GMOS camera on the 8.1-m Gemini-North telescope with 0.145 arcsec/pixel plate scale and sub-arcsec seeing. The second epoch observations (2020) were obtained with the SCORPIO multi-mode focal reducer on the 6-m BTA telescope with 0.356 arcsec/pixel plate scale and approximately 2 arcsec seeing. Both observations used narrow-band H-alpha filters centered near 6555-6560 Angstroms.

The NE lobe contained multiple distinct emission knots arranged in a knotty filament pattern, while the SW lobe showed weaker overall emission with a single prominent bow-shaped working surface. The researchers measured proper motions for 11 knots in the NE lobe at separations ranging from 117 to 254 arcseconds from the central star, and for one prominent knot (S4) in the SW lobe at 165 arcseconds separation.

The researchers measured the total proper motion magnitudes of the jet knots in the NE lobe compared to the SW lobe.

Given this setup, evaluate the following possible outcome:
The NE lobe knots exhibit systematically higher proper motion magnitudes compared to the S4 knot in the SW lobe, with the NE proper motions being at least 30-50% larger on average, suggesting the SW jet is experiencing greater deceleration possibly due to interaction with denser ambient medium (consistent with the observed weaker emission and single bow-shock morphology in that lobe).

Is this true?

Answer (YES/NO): NO